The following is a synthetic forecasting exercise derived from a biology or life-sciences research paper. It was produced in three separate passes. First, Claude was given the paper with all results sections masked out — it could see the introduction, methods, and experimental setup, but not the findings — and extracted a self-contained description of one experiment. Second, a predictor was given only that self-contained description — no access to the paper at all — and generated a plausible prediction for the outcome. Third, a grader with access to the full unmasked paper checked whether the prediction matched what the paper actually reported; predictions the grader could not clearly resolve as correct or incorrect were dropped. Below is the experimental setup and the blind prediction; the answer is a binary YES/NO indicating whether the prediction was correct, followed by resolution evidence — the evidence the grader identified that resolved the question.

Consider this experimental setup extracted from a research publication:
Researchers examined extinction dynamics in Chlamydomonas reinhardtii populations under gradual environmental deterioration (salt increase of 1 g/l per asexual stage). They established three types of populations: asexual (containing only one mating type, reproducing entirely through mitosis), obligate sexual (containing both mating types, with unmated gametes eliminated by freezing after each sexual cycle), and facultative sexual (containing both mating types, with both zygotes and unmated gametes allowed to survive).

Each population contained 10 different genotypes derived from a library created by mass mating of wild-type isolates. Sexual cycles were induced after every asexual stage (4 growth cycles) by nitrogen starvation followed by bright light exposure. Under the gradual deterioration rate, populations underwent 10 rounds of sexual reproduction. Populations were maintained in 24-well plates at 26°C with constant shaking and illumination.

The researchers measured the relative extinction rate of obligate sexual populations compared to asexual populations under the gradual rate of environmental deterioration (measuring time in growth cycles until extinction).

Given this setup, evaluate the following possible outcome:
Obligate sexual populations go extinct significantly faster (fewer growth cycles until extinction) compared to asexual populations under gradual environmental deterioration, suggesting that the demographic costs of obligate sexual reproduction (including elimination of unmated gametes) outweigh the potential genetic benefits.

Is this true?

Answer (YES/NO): NO